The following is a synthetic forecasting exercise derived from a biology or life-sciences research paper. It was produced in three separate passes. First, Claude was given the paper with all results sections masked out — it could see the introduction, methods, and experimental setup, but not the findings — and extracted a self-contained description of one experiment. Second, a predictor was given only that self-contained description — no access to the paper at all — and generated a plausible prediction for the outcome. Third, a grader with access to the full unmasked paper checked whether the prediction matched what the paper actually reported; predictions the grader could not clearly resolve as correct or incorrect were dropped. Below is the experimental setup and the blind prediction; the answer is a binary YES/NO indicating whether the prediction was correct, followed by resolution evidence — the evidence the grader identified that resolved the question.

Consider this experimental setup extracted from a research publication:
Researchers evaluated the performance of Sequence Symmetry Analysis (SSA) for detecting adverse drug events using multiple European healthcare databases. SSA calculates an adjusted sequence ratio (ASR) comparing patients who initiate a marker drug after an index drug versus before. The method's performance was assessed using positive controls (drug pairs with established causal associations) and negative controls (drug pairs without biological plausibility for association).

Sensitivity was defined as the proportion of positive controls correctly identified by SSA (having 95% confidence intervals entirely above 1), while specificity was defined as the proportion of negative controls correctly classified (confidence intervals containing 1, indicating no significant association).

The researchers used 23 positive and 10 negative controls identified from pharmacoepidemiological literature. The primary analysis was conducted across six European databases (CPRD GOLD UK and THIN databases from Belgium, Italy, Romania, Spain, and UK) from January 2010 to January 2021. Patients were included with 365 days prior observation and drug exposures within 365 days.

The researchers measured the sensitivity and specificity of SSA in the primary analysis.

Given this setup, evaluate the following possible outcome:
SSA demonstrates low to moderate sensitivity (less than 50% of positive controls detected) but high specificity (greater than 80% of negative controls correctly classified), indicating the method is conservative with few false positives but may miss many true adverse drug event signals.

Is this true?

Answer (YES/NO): NO